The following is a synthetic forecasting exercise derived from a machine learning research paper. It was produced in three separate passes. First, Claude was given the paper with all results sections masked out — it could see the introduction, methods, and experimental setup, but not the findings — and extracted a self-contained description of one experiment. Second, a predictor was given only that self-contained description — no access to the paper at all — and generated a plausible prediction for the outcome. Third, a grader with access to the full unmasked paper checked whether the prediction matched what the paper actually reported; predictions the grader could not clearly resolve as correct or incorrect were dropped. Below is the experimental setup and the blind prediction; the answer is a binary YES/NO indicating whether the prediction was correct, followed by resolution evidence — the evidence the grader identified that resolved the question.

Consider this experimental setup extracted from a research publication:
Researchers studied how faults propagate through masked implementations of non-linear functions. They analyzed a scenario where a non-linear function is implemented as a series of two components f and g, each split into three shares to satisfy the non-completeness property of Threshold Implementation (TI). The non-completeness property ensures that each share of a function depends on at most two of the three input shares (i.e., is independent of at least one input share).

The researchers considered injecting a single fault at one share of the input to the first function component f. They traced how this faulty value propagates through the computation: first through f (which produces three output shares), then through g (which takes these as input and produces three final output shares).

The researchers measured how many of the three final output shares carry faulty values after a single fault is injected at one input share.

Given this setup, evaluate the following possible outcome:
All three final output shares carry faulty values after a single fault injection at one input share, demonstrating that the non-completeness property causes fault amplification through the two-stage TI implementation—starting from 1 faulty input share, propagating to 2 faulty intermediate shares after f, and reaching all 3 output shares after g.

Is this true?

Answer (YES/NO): YES